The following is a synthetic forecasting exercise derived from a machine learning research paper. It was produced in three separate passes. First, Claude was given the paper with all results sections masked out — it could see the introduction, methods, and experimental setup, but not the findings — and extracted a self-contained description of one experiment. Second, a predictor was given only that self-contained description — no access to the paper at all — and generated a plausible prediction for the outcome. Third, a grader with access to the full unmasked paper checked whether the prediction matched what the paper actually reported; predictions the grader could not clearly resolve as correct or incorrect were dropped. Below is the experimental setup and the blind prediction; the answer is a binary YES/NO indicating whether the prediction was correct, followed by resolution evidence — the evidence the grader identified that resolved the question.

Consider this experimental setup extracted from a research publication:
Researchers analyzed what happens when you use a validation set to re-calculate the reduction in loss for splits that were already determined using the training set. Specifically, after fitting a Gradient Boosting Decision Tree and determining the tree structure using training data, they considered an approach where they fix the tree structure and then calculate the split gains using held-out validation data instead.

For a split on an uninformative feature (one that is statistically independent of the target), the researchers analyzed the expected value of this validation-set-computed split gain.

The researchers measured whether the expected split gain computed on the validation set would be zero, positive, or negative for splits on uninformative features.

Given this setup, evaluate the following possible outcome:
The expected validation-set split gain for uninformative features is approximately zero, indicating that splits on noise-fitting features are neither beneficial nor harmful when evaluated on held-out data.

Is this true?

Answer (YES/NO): NO